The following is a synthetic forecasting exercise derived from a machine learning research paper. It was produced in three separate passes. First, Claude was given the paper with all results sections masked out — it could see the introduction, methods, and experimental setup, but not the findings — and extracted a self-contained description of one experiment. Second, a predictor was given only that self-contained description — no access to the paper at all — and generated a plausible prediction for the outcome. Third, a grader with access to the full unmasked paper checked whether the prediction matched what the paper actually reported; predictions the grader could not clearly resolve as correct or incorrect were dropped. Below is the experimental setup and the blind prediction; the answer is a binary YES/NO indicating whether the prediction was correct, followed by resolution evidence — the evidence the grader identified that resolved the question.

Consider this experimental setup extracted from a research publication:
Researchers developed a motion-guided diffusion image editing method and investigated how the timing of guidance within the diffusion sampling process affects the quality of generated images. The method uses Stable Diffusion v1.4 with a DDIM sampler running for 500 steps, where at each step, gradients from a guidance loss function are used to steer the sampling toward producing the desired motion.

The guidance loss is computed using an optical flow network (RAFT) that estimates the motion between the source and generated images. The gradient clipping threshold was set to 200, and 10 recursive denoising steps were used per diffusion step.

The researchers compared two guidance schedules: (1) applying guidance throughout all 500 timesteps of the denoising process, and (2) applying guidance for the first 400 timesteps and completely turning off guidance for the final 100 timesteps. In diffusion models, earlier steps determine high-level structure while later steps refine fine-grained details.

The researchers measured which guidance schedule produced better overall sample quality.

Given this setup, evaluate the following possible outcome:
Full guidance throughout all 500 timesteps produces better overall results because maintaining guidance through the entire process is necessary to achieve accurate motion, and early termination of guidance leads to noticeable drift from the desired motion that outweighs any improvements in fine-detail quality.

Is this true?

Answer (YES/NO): NO